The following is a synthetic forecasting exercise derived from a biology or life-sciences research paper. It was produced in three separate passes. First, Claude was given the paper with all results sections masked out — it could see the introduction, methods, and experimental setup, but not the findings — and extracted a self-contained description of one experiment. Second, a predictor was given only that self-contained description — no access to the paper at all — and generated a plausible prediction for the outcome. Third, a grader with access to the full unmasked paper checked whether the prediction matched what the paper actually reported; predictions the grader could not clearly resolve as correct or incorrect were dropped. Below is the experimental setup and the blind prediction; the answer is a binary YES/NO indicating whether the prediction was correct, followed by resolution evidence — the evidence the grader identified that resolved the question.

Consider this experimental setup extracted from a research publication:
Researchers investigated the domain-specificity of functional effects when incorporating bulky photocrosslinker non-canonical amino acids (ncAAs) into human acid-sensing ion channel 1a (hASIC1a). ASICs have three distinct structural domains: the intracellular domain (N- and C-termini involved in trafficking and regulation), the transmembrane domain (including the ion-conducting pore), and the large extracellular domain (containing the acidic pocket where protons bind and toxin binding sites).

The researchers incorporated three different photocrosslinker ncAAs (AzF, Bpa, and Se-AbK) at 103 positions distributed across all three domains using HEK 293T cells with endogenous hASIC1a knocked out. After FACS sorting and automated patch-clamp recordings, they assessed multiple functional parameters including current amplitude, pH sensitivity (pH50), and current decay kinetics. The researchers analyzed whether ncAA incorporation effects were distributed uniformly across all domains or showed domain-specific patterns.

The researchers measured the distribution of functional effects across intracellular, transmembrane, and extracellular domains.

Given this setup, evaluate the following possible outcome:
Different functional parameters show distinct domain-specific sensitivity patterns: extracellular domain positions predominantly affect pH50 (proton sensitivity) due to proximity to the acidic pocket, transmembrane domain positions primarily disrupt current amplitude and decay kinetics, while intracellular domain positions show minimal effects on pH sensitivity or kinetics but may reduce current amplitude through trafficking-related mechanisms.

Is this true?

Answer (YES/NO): NO